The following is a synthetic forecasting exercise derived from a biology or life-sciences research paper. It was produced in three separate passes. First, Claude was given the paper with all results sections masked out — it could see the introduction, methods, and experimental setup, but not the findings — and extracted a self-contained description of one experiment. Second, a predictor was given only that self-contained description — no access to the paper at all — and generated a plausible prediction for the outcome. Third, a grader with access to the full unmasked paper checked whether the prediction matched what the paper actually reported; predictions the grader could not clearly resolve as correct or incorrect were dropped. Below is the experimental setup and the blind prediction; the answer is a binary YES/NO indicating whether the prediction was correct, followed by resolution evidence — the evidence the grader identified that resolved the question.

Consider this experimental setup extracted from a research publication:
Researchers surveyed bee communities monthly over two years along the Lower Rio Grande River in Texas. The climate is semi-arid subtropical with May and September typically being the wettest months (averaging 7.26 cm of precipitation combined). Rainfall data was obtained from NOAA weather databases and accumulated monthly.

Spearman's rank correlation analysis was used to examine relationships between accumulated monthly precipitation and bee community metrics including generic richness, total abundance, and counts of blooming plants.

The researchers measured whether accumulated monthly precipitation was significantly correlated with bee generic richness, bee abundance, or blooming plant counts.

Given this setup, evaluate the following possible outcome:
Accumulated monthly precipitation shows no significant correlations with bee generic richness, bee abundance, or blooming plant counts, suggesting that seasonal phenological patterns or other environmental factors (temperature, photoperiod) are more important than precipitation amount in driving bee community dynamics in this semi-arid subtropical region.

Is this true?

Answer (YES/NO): NO